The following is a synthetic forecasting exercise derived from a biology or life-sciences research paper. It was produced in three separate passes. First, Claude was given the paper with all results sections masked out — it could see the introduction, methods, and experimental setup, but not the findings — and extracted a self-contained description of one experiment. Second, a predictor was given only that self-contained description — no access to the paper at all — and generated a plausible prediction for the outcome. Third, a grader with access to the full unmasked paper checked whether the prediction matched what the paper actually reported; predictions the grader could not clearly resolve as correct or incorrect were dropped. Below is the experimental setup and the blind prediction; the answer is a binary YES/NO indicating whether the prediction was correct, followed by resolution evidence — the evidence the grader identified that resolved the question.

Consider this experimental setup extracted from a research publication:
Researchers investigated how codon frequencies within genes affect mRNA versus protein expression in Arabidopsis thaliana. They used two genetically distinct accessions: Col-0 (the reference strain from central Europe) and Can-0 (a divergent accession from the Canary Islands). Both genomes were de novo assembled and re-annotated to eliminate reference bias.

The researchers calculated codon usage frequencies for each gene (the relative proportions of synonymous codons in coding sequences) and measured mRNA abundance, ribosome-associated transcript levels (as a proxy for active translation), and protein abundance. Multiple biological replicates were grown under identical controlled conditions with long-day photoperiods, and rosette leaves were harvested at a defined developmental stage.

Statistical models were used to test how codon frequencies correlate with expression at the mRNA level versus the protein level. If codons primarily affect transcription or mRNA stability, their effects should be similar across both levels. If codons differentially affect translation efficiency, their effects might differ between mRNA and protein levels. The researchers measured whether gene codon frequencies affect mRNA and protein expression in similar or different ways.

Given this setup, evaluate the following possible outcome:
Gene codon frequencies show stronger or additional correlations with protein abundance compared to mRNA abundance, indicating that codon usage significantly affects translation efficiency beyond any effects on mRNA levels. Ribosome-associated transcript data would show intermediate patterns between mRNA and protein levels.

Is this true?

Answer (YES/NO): NO